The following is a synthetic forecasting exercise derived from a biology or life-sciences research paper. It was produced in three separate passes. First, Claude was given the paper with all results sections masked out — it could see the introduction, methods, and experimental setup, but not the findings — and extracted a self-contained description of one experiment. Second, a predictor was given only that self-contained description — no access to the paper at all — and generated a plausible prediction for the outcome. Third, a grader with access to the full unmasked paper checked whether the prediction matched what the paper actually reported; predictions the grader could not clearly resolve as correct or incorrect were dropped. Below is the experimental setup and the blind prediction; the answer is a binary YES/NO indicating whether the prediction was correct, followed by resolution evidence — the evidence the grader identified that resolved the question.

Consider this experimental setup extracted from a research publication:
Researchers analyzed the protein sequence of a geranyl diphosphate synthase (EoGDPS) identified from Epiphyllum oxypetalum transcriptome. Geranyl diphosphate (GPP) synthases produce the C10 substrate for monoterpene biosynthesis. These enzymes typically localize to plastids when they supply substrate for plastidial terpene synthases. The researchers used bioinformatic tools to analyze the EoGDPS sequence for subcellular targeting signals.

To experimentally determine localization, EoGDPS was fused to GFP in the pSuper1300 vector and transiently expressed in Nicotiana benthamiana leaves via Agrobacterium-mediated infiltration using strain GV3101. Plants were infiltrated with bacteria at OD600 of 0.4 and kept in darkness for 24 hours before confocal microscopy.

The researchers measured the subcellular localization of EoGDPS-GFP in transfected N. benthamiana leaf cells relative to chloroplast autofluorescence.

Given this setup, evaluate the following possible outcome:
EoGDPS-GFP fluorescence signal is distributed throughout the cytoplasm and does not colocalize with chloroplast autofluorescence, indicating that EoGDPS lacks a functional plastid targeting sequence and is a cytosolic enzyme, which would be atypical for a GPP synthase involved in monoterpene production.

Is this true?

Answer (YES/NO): YES